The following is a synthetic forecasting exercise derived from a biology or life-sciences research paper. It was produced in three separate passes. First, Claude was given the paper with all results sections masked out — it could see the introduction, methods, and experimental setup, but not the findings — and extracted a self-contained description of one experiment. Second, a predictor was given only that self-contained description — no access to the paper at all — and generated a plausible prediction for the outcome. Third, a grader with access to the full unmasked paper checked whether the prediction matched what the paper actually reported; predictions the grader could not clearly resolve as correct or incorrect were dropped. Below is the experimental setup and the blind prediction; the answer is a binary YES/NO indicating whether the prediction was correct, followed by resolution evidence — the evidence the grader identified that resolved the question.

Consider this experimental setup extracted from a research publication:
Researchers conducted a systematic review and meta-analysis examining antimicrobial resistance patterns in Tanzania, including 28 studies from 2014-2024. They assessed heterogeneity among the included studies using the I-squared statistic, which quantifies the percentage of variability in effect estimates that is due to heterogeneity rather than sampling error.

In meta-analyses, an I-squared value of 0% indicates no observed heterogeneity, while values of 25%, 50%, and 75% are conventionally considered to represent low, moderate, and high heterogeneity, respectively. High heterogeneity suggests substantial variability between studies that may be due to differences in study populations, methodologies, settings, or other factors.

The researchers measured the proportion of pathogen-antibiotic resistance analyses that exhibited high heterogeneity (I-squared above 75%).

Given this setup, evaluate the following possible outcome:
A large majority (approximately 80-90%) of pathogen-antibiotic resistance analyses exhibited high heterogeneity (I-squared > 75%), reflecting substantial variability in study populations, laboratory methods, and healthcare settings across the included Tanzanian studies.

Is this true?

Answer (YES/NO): NO